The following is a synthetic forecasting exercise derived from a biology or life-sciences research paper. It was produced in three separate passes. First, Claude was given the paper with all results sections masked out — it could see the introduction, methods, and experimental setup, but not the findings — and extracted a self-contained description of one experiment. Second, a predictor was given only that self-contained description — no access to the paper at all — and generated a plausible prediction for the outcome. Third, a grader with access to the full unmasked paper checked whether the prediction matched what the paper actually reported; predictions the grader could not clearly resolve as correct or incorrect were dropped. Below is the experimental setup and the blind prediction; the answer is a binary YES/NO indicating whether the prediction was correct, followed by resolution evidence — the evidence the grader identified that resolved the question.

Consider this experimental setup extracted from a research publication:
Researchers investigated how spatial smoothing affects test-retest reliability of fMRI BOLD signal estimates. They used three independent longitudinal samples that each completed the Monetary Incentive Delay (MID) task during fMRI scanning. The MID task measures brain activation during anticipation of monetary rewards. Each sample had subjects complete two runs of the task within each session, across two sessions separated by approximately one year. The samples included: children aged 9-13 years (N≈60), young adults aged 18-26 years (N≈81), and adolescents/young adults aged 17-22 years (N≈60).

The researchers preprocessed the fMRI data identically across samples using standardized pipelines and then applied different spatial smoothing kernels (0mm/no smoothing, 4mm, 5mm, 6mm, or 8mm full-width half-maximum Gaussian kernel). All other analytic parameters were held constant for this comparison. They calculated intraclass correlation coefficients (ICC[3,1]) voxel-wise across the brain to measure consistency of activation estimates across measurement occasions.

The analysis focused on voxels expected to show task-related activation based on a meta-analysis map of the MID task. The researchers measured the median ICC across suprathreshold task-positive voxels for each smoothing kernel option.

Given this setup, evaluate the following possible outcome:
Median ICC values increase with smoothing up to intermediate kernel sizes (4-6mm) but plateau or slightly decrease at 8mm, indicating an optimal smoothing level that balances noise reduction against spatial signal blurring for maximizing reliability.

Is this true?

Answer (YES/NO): NO